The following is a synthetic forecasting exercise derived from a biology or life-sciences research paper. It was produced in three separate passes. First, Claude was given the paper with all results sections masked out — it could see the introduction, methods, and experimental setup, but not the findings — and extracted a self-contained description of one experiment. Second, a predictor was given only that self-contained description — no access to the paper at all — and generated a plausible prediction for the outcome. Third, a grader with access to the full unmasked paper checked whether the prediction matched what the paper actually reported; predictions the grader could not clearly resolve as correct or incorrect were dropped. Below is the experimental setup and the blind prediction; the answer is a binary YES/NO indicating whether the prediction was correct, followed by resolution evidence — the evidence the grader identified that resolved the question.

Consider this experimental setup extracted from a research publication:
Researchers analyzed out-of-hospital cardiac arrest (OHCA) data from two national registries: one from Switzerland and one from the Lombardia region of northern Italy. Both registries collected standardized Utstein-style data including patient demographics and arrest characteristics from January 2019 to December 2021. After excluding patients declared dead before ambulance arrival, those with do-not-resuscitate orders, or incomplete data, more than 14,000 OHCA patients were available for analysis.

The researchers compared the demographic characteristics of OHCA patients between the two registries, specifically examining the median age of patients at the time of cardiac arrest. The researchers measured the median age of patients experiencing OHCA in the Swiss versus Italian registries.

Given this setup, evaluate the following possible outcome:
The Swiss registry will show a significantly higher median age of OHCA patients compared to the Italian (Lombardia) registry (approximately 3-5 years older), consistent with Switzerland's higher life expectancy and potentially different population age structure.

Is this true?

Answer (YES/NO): NO